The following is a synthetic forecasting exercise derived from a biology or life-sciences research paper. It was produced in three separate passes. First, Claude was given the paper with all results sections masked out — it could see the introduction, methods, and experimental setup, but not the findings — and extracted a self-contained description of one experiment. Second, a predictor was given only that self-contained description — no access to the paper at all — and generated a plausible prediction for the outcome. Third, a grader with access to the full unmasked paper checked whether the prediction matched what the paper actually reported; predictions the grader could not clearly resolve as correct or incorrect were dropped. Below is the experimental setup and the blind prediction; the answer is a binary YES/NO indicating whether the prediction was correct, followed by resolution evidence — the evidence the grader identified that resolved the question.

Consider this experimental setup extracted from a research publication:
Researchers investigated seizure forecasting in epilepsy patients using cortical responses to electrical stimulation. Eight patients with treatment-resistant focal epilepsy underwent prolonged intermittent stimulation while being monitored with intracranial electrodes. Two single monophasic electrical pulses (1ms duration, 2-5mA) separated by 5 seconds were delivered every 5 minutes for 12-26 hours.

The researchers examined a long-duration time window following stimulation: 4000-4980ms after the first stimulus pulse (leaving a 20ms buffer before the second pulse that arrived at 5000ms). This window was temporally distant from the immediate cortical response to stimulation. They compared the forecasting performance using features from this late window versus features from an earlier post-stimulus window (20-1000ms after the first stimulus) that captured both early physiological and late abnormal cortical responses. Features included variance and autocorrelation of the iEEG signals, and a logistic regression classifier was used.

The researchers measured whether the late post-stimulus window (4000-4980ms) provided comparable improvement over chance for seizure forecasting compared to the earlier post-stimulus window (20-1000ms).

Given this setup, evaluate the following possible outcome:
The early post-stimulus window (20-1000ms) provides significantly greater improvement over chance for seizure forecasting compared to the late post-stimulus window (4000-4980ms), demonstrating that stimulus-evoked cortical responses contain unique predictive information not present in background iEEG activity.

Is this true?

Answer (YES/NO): NO